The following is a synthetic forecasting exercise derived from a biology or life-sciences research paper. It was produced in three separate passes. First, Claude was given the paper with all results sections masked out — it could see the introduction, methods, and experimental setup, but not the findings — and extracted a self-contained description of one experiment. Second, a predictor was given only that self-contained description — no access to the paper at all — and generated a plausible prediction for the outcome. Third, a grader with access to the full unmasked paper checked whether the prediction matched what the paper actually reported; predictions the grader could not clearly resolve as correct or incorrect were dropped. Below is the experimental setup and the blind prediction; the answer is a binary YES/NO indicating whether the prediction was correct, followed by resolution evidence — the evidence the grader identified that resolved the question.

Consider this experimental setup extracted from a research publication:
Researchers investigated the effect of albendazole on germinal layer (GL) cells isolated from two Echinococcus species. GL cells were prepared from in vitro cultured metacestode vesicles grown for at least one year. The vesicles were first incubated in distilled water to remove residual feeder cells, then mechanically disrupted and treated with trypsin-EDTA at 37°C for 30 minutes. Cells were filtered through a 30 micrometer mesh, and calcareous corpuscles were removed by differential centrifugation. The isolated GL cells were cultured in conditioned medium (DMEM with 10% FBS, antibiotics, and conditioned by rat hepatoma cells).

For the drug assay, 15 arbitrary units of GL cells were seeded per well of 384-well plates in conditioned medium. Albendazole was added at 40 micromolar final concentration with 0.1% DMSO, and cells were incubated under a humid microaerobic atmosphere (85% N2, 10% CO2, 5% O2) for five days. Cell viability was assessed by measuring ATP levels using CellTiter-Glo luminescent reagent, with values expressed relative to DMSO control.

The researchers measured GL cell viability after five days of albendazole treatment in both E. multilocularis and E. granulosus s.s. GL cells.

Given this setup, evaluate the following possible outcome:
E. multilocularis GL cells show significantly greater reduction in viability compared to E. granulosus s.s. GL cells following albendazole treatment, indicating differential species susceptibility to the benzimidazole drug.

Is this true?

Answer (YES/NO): YES